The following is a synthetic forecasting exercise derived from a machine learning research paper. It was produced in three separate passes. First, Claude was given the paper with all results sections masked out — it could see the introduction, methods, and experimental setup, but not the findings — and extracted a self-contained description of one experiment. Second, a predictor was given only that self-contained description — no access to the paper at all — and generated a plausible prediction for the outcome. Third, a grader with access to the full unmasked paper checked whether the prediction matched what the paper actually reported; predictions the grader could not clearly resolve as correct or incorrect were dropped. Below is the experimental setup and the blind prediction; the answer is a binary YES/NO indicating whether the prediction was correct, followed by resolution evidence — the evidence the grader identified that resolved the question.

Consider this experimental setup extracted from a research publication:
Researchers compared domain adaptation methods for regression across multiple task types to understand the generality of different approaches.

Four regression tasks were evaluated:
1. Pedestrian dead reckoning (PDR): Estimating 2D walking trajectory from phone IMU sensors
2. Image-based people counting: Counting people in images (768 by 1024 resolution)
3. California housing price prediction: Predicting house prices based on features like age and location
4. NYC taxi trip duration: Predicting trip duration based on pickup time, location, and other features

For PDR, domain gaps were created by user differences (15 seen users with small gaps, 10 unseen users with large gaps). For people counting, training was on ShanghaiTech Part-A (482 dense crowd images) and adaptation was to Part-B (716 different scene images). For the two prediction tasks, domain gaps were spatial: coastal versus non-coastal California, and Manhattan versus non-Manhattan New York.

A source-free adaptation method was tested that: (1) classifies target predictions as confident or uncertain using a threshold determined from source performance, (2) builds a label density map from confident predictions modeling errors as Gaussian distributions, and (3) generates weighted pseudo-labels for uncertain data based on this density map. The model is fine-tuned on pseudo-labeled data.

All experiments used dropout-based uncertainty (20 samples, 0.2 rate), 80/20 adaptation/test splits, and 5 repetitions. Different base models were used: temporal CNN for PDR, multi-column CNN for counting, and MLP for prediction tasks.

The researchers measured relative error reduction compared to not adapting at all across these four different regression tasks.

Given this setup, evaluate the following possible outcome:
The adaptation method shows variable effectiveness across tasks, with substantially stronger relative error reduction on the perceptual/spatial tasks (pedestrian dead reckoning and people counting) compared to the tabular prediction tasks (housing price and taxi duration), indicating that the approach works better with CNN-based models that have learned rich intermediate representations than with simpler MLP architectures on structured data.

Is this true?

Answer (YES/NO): NO